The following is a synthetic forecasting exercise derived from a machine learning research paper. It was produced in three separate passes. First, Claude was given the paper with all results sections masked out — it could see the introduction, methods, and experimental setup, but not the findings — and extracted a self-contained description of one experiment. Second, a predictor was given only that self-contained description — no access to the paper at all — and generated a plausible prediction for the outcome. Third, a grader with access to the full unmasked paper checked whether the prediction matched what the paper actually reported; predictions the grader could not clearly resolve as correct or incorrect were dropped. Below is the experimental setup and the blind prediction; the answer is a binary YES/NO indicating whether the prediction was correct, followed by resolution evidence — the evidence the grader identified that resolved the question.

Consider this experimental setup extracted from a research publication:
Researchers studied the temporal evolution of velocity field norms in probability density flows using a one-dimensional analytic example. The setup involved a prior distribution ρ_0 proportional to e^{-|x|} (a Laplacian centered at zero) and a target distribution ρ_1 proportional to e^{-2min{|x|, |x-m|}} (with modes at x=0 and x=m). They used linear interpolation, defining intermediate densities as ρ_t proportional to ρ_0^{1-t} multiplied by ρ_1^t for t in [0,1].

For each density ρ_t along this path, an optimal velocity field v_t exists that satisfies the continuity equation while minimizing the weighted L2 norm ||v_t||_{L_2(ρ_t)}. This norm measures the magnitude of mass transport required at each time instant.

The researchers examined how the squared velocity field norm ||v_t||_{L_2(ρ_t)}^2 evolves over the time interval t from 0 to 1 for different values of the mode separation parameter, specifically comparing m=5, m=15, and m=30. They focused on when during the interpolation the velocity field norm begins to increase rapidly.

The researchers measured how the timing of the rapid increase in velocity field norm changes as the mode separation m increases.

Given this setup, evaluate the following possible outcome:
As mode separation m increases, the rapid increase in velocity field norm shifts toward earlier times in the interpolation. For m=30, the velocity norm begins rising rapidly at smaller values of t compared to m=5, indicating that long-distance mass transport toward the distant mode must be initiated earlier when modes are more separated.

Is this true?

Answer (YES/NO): NO